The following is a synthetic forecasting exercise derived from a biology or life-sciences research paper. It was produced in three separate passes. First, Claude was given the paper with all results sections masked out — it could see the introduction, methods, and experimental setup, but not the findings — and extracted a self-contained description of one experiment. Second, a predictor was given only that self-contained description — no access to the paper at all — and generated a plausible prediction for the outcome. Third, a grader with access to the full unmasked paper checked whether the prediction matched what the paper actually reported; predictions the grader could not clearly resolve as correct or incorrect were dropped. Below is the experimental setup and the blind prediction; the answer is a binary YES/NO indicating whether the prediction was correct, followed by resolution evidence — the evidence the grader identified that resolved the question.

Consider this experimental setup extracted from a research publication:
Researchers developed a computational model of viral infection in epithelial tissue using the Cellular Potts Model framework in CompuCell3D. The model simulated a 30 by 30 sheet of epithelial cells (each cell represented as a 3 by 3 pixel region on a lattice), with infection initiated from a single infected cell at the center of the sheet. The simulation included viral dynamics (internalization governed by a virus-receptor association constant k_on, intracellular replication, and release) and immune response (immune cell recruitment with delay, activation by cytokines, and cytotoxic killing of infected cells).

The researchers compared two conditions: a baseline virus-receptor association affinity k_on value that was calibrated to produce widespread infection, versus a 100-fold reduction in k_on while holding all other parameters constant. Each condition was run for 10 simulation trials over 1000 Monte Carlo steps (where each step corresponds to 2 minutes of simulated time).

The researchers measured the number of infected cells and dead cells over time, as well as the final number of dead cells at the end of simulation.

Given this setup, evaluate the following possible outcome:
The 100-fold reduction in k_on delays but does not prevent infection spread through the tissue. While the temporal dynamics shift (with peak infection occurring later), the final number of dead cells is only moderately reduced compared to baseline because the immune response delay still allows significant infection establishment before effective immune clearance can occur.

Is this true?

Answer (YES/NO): NO